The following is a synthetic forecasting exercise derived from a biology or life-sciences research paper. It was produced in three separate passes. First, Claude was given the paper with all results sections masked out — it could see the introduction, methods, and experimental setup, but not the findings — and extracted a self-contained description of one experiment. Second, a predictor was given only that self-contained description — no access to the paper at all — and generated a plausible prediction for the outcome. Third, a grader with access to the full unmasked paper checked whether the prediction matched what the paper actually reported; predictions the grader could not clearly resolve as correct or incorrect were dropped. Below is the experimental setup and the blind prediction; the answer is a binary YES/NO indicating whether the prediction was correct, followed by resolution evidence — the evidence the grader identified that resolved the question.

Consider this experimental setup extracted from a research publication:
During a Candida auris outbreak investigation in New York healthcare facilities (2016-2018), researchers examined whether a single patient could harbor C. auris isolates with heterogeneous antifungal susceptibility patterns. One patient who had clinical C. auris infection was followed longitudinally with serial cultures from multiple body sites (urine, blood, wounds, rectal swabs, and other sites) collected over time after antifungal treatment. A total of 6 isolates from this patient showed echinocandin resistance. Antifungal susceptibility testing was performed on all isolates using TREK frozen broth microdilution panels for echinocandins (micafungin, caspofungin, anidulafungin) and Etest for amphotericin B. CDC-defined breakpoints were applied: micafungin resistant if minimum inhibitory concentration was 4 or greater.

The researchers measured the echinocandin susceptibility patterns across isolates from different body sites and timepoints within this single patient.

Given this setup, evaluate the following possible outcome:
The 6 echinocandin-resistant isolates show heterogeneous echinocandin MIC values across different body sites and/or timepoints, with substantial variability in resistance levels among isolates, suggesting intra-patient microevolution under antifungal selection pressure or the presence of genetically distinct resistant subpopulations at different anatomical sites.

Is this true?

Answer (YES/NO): YES